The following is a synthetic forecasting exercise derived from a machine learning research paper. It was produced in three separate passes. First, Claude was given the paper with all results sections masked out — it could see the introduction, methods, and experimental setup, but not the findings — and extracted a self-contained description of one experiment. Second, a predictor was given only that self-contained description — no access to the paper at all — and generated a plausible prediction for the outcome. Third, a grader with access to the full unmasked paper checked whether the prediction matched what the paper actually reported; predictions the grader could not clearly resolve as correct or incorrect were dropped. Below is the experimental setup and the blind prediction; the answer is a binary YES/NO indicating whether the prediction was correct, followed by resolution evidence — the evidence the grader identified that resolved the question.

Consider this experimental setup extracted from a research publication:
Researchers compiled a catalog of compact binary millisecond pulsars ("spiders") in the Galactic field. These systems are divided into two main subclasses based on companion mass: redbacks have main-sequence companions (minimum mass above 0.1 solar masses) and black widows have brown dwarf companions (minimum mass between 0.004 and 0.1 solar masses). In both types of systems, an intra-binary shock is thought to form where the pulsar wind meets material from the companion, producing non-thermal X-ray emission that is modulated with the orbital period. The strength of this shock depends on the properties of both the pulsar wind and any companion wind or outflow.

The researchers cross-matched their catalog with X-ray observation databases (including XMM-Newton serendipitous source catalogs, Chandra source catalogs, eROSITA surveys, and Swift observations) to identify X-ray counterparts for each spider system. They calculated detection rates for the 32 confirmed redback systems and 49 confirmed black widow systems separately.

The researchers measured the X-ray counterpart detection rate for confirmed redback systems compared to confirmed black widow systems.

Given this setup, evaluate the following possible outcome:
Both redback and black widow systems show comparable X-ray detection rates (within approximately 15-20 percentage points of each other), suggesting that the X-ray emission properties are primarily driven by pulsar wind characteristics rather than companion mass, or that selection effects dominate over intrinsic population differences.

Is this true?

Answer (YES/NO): NO